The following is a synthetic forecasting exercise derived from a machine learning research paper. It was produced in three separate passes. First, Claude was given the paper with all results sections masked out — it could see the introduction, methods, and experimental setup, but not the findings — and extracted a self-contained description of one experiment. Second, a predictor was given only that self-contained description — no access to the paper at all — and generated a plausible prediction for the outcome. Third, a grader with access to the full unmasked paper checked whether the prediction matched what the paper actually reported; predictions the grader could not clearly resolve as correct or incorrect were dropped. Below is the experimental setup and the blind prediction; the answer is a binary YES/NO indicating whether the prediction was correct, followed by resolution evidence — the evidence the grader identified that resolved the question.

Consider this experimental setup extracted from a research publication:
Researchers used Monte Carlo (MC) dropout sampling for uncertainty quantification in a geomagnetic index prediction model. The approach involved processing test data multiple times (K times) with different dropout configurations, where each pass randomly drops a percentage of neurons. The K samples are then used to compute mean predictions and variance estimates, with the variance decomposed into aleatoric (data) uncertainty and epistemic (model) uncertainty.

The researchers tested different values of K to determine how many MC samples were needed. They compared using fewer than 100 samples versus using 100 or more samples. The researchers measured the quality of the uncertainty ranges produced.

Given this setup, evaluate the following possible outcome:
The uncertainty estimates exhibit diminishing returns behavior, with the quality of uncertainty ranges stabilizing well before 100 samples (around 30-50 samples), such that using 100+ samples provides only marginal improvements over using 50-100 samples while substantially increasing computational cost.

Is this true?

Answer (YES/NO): NO